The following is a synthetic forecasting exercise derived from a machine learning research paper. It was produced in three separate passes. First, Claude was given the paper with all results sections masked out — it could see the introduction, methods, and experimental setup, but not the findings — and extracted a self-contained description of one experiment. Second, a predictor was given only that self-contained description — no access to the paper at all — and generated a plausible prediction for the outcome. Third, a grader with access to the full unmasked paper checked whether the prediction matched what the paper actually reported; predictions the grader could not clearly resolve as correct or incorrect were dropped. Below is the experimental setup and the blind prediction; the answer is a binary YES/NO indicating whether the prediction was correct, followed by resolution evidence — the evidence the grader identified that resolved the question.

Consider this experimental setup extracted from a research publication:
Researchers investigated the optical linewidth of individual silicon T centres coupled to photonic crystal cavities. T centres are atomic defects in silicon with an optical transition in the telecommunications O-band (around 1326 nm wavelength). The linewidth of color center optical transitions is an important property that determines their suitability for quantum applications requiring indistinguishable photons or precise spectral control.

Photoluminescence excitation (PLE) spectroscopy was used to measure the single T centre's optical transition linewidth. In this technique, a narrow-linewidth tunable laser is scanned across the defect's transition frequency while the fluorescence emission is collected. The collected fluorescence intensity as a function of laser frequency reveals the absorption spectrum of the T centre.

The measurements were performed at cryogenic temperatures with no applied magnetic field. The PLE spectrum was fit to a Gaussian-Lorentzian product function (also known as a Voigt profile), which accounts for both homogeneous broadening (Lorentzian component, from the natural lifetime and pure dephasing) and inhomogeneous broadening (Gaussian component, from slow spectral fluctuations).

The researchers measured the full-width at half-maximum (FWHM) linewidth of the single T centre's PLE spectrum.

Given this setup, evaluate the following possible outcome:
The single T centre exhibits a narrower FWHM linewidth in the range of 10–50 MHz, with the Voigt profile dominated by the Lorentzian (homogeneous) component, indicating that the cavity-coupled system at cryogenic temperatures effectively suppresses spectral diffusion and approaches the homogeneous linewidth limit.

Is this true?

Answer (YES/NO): NO